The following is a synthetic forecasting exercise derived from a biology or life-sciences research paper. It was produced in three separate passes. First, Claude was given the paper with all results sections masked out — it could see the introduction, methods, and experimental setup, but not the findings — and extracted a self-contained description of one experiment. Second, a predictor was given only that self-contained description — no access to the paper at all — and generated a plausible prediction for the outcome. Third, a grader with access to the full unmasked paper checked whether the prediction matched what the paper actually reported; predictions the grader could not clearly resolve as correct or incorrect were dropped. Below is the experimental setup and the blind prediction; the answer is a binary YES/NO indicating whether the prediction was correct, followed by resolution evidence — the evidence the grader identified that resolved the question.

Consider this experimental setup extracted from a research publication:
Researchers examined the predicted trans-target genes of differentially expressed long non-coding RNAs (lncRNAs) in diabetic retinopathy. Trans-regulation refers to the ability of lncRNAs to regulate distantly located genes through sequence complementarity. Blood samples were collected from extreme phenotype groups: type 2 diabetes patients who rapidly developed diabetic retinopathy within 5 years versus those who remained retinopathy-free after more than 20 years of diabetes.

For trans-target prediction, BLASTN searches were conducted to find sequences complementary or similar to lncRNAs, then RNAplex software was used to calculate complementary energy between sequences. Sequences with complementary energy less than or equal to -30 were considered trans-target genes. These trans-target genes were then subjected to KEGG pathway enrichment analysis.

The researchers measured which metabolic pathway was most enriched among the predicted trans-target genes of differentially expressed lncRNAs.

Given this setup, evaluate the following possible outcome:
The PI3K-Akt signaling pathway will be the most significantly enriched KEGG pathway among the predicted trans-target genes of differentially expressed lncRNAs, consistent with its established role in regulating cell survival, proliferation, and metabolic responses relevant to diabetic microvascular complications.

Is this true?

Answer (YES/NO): NO